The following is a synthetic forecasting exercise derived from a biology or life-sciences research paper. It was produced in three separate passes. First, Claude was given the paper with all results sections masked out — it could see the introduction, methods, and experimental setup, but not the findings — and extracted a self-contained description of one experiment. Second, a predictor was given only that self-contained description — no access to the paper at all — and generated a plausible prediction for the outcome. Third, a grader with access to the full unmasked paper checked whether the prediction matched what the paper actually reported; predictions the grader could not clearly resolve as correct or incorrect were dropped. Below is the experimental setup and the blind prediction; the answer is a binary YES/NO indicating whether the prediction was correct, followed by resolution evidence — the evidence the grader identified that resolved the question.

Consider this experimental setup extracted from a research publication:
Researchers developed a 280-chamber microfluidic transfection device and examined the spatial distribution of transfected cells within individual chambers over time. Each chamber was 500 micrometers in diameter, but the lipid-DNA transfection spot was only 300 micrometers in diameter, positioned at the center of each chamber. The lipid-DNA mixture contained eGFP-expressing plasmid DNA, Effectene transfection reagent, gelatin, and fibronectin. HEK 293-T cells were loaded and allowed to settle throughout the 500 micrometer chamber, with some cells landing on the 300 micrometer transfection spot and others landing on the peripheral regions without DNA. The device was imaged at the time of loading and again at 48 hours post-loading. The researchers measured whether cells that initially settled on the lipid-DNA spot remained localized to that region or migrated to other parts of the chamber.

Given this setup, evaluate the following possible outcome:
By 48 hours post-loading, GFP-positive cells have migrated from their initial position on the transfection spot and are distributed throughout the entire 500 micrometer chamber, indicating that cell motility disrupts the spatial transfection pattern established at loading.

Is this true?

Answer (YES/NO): YES